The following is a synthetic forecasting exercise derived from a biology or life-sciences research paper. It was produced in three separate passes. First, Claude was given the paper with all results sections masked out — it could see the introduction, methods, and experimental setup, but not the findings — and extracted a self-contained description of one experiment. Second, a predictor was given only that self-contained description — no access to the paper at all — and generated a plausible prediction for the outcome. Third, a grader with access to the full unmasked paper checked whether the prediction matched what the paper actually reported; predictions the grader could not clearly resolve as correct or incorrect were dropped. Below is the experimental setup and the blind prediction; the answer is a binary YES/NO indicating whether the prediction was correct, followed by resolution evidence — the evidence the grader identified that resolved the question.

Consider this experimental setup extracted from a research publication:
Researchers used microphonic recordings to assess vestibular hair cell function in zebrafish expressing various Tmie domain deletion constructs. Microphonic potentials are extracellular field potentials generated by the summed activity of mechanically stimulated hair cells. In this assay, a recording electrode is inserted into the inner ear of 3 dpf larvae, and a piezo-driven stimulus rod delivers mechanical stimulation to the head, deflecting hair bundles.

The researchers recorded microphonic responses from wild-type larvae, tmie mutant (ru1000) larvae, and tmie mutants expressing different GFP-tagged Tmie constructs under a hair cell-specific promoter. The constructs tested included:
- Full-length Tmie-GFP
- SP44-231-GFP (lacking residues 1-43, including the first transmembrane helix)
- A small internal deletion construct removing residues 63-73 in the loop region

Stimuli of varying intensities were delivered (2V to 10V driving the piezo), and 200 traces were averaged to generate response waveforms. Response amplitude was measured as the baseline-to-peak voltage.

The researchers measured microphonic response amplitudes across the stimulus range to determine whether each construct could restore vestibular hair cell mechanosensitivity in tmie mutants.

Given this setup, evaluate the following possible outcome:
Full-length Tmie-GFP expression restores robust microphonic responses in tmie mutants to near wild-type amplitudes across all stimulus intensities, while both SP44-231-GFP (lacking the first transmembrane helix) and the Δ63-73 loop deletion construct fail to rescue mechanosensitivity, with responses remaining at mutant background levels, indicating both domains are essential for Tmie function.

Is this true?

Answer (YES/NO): NO